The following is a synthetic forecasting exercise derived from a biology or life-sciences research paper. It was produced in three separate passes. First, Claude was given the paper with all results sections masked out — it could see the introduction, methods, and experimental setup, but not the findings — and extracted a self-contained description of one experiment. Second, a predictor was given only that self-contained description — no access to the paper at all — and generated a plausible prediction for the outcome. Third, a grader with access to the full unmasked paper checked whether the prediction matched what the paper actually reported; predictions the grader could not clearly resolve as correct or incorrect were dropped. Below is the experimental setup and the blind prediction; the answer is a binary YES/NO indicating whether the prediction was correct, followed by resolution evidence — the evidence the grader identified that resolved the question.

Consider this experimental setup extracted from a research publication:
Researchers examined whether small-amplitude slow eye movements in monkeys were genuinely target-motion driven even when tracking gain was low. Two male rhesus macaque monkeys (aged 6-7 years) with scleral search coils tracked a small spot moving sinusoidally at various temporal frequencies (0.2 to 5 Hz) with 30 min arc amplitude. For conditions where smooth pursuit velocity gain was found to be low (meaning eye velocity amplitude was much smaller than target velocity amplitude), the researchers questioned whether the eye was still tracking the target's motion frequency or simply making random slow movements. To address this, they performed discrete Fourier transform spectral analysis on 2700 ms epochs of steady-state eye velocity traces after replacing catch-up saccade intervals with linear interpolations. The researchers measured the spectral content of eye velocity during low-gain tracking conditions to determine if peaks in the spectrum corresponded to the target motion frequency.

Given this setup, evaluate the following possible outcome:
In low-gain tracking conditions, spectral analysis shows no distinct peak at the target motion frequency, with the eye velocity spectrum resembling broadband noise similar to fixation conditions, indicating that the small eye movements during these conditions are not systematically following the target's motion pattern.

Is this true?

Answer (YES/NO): NO